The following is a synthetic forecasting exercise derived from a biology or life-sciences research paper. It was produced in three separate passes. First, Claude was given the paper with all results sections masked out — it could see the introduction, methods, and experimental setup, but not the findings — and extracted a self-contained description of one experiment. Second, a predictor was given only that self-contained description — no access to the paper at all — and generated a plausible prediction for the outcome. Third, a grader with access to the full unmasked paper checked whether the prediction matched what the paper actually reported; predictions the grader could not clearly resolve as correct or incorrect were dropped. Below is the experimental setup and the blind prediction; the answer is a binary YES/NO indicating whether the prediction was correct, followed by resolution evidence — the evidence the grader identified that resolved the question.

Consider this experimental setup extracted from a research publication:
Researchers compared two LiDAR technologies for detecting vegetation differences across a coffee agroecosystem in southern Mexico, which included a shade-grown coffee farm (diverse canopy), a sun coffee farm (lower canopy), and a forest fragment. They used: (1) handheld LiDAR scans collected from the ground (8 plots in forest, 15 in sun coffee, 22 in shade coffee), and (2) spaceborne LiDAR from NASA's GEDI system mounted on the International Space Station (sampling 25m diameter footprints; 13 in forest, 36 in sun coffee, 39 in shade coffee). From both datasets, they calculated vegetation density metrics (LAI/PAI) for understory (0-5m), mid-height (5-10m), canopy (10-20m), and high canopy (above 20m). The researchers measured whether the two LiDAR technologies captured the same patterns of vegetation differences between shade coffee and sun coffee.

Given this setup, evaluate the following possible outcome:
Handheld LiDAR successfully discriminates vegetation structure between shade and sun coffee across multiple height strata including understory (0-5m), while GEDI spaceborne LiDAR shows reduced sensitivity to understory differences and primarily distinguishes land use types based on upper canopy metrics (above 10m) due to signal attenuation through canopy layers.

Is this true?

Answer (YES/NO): NO